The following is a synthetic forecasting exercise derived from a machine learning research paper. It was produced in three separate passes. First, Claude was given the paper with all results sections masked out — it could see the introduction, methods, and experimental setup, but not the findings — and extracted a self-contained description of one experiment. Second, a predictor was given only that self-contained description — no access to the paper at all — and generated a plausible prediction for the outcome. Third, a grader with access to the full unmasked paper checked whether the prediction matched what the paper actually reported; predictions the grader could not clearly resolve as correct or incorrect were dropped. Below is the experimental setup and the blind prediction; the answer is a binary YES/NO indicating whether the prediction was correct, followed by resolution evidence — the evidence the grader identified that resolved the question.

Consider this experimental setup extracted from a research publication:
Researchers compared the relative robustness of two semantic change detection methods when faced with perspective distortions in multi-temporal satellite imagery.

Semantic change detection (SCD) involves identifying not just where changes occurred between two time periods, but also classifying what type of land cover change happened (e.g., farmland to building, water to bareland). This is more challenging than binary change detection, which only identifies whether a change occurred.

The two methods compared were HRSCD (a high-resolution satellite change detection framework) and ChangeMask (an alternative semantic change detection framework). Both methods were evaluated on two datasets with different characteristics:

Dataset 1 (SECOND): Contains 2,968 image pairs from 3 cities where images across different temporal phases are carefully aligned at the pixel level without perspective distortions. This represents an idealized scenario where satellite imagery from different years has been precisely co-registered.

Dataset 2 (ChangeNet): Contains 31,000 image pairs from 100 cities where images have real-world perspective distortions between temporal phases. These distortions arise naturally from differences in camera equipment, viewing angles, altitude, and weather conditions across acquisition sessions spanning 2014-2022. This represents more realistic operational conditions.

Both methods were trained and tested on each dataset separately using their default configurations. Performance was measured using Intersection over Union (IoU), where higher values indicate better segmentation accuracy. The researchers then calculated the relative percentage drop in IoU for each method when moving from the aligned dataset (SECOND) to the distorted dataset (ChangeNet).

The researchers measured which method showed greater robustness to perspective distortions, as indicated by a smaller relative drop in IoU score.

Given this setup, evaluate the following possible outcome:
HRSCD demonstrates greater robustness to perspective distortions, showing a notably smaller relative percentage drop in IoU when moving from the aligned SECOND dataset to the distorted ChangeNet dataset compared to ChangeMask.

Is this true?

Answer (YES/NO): YES